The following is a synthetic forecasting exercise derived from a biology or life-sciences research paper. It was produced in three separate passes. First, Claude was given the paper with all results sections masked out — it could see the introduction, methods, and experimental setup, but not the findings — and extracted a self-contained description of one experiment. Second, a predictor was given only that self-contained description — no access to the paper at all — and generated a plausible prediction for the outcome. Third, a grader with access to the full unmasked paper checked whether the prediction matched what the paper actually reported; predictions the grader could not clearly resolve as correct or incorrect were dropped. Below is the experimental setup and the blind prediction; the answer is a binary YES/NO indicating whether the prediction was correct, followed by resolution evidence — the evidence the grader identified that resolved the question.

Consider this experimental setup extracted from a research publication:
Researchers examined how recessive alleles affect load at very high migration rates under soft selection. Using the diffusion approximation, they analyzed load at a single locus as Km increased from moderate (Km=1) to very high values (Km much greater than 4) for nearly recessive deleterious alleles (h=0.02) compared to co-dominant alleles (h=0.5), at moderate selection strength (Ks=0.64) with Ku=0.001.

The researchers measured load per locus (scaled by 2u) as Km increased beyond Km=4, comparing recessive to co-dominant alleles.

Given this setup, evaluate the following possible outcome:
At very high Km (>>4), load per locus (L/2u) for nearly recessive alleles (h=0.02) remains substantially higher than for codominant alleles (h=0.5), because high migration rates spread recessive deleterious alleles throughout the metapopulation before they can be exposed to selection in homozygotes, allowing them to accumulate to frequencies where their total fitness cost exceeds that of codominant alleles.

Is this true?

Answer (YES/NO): NO